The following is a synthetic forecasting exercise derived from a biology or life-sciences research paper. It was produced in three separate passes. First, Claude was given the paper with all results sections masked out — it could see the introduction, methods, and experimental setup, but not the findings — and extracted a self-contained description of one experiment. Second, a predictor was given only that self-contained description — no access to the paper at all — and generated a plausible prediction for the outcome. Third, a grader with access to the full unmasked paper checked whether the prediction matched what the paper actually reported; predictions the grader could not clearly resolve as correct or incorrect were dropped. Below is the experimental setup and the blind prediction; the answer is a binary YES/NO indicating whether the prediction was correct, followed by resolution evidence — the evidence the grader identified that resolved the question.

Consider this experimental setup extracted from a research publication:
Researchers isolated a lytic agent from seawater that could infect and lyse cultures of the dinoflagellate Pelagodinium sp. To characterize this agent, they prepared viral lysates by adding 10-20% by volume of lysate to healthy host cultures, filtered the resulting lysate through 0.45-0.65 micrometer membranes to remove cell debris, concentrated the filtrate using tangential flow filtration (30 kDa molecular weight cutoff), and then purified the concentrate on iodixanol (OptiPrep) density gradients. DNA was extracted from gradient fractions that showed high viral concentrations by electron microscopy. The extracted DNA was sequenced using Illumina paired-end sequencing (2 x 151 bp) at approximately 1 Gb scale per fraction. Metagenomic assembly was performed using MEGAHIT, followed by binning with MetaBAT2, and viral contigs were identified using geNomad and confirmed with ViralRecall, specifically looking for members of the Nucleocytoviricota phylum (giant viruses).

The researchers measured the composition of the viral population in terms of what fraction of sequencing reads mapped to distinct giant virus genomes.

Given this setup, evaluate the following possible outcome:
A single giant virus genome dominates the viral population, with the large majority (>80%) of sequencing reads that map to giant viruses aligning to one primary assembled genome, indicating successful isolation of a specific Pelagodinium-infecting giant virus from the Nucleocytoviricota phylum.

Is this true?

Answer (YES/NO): YES